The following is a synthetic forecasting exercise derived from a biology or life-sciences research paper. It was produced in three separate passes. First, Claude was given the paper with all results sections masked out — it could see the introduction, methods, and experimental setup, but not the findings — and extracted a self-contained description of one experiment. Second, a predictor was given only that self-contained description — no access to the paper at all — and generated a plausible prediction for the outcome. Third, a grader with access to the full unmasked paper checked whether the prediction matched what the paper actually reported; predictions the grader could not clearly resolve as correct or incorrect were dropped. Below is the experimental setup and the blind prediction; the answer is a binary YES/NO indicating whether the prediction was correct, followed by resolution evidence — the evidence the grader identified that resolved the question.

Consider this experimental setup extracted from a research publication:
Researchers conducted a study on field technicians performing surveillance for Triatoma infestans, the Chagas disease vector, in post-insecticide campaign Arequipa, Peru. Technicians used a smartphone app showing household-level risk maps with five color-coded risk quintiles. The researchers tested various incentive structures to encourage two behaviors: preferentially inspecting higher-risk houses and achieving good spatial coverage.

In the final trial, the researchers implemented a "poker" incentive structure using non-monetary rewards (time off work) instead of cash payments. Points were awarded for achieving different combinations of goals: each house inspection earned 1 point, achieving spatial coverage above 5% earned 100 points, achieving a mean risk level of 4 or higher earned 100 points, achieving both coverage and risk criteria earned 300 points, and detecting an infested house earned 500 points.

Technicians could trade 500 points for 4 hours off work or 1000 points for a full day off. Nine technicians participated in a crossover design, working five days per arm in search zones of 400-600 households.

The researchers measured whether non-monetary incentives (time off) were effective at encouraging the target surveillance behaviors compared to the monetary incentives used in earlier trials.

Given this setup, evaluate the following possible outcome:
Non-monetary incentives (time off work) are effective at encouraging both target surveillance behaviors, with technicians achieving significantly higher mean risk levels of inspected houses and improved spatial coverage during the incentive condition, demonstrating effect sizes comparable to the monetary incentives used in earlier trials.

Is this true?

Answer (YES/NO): YES